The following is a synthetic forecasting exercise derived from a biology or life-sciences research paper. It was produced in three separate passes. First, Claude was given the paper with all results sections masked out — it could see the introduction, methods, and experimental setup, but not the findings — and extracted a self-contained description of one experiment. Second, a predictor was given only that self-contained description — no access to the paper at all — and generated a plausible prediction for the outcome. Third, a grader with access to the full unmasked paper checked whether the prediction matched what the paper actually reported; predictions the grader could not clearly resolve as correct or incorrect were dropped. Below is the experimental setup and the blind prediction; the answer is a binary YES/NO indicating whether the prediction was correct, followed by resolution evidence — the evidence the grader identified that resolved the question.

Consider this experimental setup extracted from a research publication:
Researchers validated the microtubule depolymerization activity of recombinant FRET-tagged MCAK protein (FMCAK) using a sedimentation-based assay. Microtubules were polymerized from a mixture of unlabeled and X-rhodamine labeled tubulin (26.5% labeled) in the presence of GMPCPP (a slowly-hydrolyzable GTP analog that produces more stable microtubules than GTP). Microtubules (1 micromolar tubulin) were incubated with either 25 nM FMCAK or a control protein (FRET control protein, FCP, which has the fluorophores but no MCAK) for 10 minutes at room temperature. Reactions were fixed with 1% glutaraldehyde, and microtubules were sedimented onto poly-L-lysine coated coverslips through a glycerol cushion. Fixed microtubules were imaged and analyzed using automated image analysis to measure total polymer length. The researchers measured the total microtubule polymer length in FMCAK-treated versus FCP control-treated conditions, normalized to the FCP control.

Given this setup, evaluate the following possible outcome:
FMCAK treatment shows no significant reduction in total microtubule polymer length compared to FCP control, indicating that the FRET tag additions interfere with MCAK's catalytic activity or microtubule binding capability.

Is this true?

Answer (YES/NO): NO